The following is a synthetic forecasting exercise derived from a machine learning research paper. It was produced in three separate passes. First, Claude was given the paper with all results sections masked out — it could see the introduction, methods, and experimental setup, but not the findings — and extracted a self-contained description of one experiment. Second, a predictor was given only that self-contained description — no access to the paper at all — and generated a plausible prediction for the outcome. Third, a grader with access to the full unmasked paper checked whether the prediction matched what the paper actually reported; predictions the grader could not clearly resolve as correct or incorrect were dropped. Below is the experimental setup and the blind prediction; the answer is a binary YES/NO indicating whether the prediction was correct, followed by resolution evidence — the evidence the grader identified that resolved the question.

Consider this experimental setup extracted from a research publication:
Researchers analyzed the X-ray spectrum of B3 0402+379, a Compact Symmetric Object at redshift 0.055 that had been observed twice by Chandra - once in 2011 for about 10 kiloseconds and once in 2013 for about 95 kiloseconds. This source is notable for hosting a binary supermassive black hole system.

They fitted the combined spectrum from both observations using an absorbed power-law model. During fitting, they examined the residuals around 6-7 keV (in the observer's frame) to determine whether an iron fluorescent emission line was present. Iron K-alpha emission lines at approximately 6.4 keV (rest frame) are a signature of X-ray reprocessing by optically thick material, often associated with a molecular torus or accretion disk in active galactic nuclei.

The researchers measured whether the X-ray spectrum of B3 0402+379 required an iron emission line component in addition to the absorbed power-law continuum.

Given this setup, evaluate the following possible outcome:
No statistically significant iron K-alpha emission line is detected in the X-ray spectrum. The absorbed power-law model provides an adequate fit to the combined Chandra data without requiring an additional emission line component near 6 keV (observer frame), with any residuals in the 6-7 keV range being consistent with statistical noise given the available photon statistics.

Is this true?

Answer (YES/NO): NO